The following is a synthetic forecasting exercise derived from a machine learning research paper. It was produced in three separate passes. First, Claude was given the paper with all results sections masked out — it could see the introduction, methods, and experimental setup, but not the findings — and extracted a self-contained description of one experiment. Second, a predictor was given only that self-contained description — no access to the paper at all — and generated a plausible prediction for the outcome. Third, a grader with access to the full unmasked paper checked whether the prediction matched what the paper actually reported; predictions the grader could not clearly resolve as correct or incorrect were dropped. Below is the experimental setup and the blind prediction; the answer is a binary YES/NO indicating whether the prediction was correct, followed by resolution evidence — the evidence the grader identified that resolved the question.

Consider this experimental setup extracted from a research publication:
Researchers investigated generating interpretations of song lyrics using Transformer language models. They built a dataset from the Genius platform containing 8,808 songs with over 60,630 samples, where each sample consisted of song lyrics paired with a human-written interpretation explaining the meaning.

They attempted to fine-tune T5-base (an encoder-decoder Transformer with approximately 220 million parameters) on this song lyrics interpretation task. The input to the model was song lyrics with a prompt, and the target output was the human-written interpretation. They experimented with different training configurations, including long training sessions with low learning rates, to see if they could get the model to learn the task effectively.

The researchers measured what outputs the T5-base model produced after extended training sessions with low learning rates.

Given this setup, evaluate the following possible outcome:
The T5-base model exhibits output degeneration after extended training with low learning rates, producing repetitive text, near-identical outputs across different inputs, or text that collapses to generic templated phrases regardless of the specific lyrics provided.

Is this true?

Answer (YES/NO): NO